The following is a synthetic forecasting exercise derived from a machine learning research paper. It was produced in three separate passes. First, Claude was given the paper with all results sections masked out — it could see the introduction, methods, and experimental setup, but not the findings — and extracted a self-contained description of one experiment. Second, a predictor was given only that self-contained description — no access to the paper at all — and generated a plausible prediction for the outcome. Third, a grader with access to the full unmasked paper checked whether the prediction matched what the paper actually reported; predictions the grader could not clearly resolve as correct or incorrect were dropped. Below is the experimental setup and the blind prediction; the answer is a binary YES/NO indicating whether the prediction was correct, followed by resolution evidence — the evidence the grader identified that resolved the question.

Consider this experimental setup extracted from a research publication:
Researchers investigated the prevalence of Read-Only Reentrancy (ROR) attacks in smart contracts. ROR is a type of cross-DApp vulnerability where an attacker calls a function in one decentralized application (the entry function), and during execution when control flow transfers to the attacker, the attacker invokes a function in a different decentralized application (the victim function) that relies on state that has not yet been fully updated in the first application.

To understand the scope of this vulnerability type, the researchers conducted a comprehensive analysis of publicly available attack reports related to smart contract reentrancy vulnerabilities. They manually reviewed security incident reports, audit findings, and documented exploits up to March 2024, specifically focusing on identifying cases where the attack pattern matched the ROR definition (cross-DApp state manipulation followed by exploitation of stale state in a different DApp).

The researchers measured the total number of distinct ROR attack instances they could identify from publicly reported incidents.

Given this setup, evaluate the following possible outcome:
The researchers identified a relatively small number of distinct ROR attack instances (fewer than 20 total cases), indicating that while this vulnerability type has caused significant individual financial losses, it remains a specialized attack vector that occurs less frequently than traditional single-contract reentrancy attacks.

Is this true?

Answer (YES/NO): YES